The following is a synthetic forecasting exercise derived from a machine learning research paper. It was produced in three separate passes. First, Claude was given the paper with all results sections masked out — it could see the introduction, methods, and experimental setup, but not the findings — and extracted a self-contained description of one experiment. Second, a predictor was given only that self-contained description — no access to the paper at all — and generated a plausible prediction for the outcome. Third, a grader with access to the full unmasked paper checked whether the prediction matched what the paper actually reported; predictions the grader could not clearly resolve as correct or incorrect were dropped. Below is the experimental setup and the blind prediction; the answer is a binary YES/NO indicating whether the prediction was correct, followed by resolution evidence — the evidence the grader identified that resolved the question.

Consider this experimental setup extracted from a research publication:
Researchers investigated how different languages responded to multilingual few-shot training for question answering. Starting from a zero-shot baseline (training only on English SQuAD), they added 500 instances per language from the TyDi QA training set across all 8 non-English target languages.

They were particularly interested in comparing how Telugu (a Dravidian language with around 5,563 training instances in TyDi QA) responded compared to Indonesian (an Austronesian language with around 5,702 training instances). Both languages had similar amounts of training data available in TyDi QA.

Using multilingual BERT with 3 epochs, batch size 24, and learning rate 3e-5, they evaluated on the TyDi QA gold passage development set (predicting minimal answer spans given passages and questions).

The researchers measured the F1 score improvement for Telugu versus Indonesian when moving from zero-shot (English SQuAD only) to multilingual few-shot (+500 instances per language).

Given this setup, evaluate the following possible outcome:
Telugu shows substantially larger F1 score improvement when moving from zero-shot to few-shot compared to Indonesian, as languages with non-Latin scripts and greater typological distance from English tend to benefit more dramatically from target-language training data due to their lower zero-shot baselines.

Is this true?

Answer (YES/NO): YES